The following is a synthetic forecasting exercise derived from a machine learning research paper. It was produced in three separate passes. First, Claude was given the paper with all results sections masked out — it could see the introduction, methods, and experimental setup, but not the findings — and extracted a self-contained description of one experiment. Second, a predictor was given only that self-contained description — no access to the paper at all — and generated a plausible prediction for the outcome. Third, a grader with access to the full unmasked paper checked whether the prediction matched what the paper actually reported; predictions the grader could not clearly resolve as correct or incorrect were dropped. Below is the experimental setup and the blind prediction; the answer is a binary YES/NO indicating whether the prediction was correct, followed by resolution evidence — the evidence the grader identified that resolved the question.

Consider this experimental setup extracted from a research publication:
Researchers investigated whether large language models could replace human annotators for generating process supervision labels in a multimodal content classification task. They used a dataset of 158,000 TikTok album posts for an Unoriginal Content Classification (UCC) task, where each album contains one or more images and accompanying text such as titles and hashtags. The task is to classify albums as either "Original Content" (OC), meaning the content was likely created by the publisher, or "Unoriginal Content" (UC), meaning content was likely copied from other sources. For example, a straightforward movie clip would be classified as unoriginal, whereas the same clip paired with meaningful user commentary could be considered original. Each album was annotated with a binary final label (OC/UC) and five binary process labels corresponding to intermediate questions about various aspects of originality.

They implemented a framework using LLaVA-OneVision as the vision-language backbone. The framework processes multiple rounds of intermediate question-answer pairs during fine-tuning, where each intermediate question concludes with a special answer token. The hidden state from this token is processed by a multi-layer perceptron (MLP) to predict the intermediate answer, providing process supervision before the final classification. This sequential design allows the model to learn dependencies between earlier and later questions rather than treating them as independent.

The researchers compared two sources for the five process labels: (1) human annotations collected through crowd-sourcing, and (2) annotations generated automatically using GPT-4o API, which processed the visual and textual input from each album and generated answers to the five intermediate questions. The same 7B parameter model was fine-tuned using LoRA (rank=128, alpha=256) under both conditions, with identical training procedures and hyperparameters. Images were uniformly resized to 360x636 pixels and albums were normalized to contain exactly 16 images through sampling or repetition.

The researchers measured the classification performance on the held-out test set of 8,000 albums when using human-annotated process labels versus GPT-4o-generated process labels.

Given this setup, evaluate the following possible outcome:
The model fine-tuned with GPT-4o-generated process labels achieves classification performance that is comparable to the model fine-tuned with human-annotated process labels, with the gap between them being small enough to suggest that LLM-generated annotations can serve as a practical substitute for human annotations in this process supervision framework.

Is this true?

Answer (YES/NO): YES